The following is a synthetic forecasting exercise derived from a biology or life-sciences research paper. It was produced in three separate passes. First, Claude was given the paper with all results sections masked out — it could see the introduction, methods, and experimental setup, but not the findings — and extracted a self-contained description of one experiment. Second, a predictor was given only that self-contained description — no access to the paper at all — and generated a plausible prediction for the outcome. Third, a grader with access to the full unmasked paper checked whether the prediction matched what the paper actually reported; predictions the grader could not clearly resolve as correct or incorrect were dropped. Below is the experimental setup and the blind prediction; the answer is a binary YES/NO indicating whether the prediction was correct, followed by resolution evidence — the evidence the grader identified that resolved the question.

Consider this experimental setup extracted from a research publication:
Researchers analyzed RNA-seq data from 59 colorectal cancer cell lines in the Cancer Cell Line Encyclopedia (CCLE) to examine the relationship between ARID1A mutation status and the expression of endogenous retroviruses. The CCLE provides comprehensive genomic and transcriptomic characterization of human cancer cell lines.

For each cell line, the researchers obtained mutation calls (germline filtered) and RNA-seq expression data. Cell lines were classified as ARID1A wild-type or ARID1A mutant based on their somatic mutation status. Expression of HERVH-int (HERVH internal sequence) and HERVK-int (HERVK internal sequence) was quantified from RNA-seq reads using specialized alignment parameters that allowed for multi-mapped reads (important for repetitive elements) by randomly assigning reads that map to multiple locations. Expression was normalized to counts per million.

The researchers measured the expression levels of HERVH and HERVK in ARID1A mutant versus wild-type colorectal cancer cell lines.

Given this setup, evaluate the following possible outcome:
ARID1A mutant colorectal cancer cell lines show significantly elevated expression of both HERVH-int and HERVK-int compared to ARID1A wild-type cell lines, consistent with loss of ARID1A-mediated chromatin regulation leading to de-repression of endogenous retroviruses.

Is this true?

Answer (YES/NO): NO